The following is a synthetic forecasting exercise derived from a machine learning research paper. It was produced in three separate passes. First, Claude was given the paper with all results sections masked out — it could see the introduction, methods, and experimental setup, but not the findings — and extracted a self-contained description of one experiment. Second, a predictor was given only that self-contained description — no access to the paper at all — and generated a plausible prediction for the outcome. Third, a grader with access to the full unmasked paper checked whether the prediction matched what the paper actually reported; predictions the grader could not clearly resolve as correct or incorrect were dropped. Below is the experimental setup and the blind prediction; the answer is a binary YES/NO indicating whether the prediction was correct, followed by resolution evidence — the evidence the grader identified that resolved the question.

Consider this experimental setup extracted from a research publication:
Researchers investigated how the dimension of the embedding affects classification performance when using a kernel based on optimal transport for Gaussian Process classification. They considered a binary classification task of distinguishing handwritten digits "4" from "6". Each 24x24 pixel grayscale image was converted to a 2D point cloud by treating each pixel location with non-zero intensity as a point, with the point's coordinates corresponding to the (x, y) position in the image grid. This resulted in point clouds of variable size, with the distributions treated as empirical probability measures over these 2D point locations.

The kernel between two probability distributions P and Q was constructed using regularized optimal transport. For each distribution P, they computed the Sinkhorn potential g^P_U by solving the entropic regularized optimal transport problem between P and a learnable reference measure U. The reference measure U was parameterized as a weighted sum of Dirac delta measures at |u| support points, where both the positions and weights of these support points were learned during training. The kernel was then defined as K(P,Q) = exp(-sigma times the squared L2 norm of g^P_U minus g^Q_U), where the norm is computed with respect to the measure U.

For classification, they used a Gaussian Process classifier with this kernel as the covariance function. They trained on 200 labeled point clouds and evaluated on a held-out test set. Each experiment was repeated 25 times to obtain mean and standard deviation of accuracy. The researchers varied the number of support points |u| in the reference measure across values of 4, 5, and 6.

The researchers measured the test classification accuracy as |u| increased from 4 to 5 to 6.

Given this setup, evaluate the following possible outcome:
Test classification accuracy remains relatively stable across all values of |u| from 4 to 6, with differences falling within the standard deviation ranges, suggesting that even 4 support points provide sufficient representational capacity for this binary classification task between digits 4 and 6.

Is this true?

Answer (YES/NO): YES